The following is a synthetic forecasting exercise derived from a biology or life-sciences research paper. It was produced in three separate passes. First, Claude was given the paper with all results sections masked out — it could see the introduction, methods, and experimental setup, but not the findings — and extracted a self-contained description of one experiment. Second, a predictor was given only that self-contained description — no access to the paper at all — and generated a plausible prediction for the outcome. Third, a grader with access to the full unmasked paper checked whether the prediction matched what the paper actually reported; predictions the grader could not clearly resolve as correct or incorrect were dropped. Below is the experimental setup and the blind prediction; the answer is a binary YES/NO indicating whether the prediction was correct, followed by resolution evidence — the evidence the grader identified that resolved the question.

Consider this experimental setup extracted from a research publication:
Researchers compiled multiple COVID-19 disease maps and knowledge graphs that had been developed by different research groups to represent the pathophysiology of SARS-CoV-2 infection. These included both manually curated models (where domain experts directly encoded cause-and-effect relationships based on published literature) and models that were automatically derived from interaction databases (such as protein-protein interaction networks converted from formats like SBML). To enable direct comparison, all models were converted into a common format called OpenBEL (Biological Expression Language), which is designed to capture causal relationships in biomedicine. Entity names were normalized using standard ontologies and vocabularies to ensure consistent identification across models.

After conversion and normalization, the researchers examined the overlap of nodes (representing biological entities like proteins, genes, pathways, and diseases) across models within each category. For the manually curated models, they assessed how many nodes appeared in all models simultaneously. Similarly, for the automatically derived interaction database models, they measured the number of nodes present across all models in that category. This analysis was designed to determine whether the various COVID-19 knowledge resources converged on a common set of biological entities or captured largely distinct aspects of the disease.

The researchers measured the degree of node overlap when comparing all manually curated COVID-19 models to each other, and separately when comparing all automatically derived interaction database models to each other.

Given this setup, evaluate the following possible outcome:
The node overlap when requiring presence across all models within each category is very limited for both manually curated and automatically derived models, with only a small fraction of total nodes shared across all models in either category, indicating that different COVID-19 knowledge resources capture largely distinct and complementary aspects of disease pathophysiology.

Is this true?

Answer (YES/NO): YES